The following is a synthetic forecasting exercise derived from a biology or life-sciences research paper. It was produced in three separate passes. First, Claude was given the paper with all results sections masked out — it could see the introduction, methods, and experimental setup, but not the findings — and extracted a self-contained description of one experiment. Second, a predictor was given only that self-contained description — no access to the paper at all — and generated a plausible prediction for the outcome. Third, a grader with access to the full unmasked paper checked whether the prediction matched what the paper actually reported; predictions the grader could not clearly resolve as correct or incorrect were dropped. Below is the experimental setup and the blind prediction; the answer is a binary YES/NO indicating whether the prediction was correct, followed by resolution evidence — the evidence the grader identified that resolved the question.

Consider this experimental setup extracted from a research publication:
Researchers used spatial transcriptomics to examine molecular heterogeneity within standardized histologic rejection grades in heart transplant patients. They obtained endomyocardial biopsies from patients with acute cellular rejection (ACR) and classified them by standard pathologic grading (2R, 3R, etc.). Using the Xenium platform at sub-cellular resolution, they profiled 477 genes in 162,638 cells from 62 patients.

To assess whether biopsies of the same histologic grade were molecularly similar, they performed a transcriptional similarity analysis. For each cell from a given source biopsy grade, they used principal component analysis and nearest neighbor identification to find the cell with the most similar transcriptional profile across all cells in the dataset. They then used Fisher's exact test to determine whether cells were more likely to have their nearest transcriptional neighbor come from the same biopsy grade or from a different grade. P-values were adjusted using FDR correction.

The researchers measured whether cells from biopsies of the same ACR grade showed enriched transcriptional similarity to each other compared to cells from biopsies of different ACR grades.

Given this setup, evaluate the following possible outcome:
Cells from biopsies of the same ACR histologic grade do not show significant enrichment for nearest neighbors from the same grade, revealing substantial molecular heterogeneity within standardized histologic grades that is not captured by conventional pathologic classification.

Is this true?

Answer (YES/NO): NO